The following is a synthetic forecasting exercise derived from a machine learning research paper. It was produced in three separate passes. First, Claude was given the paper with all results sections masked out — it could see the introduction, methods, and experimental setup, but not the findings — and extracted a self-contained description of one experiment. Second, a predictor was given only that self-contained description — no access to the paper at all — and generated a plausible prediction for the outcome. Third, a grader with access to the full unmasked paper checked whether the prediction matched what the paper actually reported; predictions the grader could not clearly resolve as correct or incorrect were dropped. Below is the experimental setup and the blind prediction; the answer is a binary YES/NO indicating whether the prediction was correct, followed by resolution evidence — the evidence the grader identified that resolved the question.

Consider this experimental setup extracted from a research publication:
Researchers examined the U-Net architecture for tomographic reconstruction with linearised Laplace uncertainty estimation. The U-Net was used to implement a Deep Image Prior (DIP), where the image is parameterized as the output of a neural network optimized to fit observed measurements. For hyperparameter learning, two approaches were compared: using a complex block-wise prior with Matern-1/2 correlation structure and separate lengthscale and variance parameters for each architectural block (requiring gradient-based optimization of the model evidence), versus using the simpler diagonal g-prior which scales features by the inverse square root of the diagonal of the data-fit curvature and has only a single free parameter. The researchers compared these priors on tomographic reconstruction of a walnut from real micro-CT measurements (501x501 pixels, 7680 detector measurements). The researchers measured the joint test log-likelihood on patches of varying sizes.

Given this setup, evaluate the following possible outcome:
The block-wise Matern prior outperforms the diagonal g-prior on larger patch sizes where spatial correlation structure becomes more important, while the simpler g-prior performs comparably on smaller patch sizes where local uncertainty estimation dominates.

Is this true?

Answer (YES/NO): NO